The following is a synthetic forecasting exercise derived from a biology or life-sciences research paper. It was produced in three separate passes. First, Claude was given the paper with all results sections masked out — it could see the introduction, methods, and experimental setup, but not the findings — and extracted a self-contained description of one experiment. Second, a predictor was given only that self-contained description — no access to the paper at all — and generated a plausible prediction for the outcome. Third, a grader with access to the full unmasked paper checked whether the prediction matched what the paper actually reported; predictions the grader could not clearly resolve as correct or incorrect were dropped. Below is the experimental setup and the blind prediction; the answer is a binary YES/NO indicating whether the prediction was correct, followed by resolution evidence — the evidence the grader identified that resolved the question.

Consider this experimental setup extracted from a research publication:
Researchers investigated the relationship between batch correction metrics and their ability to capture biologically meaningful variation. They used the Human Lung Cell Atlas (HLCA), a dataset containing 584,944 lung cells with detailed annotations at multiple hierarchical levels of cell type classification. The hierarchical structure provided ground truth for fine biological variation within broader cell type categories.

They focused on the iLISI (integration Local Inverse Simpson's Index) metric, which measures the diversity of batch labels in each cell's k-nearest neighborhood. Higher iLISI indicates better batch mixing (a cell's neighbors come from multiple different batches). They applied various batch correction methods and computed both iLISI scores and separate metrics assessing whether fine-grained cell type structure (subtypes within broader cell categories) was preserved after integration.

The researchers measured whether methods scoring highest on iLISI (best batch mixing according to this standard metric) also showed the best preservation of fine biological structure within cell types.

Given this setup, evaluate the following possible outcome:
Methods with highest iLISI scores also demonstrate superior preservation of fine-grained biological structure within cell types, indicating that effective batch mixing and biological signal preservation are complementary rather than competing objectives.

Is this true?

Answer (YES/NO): NO